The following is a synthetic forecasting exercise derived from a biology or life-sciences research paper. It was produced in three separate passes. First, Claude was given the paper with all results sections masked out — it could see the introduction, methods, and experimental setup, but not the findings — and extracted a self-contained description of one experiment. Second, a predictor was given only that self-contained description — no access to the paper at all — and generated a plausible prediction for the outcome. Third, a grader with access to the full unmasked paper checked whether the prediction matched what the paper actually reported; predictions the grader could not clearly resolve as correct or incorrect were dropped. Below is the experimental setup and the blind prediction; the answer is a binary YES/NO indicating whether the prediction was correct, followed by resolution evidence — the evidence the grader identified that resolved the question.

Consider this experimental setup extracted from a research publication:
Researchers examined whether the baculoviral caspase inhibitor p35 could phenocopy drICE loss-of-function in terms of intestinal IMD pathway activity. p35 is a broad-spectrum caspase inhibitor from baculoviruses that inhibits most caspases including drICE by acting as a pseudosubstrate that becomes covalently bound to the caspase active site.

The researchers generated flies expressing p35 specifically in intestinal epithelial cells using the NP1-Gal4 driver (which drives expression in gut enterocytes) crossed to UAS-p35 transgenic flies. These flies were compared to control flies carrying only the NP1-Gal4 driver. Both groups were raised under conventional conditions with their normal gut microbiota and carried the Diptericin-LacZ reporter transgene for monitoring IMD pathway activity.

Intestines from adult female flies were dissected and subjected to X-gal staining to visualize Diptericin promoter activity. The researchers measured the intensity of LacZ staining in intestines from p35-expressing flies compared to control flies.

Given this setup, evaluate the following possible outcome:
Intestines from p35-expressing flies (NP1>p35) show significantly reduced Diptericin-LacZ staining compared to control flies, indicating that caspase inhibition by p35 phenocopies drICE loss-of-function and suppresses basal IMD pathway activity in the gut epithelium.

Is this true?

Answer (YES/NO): NO